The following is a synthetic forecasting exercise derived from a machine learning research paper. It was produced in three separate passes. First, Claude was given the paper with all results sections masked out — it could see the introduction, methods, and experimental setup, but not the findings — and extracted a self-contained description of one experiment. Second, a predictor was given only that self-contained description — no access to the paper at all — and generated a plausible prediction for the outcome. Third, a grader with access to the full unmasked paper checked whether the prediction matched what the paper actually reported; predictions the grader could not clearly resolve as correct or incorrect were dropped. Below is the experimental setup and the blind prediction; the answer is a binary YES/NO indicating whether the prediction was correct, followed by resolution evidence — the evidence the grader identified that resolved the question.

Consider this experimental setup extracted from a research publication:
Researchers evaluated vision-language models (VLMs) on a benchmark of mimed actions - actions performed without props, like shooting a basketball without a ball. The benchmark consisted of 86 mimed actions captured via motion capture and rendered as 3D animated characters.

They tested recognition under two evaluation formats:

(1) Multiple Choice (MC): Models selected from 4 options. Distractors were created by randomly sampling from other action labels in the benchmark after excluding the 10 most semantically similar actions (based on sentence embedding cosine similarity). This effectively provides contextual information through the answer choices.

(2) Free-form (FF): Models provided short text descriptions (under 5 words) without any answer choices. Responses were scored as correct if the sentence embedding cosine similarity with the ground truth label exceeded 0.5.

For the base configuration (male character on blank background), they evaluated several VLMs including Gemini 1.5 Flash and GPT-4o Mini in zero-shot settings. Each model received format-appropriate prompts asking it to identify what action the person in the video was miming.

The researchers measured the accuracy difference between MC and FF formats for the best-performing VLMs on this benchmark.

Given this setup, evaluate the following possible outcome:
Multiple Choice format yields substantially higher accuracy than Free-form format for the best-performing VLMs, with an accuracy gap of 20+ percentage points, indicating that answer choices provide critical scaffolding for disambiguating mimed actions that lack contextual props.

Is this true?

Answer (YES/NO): YES